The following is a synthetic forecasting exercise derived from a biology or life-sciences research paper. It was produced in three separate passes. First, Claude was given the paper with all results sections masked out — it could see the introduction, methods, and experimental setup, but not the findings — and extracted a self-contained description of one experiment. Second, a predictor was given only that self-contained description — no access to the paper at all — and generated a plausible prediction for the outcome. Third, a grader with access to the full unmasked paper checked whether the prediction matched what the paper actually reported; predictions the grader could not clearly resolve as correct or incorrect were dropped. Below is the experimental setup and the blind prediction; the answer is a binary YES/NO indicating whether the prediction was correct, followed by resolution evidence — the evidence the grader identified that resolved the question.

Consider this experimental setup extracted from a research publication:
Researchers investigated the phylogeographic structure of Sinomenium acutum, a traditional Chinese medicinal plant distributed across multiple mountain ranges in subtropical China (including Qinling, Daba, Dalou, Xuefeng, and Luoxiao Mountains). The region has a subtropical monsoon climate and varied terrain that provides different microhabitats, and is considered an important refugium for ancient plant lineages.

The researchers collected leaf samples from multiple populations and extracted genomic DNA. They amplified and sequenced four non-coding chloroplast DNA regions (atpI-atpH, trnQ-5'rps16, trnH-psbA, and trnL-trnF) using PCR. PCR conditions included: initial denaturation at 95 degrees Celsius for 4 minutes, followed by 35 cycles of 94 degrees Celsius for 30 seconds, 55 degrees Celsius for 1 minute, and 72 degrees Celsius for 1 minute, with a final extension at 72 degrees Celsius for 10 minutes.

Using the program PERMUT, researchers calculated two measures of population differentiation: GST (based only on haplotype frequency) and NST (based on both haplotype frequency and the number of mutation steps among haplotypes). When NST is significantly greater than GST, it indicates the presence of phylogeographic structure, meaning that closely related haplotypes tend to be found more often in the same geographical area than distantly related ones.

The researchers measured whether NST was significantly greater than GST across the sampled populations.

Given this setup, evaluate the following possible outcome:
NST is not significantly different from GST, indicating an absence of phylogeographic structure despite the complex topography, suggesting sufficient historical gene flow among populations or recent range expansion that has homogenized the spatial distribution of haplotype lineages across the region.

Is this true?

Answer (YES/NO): YES